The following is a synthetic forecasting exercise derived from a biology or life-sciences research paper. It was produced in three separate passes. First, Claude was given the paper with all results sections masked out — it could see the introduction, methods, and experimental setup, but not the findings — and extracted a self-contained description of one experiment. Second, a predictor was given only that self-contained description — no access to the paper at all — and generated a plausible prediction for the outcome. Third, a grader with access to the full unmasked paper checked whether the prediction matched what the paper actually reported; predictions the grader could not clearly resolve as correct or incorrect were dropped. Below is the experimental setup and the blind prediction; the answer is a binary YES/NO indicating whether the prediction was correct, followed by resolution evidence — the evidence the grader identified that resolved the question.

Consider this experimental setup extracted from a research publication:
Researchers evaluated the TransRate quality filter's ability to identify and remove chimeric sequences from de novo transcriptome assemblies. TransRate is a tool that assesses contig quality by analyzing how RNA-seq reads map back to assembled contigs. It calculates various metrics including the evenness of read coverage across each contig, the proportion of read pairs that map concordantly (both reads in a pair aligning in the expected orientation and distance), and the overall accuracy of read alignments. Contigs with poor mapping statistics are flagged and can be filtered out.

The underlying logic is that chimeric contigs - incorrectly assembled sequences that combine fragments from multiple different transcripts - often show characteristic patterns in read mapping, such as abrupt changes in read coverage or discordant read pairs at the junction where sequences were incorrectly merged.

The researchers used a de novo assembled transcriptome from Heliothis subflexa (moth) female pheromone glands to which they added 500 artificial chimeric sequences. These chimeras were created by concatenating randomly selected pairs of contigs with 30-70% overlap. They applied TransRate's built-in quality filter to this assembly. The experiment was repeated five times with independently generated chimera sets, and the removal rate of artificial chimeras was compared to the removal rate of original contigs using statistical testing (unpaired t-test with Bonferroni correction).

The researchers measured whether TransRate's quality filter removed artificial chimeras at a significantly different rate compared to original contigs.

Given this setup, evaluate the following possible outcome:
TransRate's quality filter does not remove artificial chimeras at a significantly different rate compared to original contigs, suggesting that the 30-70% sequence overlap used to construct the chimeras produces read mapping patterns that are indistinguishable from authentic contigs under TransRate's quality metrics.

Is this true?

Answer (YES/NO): NO